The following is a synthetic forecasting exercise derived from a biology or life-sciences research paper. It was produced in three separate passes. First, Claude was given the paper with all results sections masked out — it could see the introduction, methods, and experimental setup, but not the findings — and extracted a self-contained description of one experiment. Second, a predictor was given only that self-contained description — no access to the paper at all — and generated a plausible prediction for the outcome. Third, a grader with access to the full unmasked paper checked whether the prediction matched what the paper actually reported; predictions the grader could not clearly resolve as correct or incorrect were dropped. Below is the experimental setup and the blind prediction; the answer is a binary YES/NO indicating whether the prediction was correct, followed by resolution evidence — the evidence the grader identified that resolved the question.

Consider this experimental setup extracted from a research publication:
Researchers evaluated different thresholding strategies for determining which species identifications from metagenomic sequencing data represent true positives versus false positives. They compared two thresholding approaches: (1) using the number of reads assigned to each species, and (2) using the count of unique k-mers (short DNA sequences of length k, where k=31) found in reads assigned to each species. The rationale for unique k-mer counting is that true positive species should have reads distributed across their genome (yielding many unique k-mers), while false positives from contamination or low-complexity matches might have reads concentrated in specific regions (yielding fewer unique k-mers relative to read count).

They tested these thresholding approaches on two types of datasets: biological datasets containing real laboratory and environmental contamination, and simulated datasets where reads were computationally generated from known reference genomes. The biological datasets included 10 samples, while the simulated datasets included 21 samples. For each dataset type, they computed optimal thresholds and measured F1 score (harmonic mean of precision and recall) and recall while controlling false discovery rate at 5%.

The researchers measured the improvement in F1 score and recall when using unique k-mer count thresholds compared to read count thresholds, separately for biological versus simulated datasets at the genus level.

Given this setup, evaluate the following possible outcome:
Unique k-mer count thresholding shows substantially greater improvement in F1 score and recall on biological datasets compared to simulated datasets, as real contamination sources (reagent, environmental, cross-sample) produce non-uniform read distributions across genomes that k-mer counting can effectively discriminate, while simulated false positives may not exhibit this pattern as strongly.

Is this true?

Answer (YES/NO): YES